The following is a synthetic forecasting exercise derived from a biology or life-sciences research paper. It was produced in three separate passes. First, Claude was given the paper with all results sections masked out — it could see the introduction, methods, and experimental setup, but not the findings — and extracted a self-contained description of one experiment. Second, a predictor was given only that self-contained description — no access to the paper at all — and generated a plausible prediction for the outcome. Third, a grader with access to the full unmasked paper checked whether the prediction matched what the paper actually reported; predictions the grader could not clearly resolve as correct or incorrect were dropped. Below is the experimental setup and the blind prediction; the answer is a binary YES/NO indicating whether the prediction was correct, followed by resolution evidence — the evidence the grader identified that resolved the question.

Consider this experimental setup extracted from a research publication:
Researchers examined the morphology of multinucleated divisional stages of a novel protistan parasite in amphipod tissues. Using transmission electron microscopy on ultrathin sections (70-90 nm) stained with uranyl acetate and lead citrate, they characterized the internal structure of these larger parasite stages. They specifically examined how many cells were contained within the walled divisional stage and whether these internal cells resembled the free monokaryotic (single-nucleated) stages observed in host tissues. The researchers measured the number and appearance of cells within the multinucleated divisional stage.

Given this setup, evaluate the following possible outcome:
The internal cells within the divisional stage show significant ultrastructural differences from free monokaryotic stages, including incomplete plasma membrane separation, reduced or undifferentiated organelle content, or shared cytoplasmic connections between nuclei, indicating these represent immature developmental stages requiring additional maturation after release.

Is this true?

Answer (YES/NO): NO